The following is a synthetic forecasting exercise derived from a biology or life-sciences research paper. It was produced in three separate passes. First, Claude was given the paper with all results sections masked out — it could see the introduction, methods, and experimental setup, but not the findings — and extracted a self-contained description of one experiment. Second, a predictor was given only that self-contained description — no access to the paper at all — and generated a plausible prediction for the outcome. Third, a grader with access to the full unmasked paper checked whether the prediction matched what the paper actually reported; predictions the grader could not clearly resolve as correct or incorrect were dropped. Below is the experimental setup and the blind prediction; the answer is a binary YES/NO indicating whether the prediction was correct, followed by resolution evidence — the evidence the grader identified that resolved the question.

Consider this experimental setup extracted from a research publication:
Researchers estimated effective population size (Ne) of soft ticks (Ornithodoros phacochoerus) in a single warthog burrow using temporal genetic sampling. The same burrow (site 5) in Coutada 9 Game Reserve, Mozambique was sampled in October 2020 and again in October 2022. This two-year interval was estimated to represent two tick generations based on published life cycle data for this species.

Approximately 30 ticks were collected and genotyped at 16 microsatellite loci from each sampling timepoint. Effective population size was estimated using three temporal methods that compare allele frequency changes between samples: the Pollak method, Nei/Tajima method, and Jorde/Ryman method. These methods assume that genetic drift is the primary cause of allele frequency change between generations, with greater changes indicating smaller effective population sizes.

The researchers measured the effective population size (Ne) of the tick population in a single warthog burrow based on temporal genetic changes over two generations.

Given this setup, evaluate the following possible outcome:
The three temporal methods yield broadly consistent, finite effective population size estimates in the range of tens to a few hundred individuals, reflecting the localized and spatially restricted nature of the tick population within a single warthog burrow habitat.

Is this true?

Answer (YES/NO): NO